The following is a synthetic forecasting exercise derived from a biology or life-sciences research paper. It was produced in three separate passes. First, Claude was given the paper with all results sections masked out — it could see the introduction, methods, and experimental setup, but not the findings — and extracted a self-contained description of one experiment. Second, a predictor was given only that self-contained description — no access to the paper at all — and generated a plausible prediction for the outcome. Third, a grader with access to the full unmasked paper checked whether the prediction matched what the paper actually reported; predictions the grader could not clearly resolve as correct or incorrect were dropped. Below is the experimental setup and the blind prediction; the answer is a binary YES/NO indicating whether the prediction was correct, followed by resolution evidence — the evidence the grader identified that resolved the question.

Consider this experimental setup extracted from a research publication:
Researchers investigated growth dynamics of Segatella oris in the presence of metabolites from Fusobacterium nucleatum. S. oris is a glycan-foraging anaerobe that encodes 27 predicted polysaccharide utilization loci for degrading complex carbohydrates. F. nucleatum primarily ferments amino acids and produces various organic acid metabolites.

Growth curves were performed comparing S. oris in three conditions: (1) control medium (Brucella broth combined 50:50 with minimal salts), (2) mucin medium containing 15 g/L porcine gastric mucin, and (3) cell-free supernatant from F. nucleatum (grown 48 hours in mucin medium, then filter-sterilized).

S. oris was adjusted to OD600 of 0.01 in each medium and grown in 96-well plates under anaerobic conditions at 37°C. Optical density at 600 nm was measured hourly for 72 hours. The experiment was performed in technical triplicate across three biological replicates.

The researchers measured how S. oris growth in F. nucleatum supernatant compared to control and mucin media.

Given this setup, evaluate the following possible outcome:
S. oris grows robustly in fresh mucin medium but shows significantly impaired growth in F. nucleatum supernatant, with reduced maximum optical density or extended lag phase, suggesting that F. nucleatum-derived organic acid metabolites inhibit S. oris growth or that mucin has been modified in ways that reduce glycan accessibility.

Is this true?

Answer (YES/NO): NO